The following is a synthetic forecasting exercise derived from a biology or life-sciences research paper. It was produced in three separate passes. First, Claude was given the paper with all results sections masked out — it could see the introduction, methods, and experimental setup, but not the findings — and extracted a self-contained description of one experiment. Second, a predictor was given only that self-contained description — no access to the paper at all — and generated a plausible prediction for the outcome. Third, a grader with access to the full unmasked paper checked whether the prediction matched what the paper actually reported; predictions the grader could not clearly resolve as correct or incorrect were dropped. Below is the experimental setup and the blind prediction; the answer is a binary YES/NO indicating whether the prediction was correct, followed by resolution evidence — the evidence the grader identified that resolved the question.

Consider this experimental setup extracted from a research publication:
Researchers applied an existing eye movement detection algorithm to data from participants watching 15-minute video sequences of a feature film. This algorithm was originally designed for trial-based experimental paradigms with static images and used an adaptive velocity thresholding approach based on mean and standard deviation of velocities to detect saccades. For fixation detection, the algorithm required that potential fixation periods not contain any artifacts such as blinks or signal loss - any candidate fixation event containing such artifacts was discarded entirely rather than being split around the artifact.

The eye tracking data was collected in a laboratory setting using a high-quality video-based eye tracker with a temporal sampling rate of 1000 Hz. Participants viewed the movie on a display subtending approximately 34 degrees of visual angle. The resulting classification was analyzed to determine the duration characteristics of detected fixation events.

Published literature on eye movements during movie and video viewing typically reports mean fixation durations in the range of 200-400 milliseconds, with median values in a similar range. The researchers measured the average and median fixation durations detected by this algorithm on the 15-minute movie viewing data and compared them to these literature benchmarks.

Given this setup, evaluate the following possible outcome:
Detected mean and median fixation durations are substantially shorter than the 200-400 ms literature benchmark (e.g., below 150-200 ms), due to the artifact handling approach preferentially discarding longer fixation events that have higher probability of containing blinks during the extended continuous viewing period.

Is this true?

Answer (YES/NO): NO